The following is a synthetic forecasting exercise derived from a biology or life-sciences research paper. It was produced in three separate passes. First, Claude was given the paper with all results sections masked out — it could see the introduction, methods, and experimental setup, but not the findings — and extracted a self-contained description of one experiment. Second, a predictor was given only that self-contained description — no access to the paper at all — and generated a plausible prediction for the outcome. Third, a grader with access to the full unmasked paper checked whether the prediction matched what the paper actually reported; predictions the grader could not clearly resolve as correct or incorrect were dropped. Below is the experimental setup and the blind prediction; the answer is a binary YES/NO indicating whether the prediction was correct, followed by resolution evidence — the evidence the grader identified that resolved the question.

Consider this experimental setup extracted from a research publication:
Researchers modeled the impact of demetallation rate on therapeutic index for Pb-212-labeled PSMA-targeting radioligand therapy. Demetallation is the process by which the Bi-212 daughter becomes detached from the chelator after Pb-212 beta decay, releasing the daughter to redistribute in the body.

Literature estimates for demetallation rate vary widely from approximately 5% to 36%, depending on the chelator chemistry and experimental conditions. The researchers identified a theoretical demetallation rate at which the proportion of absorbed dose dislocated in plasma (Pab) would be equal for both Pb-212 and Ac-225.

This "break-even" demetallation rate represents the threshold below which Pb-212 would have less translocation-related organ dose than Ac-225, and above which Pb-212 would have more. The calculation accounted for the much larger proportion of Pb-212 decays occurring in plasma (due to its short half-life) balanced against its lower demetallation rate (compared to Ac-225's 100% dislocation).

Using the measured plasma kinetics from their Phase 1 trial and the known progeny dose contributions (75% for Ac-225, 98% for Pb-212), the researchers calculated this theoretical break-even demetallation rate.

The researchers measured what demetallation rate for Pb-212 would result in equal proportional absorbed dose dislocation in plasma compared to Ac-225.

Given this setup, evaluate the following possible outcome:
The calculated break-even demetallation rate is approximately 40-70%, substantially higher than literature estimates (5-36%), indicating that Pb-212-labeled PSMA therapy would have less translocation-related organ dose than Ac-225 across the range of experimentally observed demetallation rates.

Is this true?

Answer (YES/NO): NO